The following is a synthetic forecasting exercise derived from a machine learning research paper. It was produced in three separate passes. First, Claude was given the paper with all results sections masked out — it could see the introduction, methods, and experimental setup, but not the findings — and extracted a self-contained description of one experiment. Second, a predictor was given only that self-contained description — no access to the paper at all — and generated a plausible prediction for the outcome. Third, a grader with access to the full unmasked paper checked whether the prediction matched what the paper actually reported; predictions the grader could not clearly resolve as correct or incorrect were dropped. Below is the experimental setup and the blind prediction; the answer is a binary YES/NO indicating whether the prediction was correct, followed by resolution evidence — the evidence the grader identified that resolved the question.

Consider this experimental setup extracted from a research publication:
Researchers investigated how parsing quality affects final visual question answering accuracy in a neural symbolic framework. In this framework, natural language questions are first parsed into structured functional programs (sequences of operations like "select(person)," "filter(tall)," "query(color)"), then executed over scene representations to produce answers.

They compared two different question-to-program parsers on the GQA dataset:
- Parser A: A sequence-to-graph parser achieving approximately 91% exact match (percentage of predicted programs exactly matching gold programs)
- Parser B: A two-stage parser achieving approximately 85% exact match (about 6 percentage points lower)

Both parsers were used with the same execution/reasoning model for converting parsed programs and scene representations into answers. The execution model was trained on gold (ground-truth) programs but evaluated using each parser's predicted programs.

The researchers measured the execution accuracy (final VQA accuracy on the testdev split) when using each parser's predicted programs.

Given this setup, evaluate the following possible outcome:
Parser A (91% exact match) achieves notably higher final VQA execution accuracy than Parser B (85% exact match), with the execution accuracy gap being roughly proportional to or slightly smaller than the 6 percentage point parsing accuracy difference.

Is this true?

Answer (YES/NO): NO